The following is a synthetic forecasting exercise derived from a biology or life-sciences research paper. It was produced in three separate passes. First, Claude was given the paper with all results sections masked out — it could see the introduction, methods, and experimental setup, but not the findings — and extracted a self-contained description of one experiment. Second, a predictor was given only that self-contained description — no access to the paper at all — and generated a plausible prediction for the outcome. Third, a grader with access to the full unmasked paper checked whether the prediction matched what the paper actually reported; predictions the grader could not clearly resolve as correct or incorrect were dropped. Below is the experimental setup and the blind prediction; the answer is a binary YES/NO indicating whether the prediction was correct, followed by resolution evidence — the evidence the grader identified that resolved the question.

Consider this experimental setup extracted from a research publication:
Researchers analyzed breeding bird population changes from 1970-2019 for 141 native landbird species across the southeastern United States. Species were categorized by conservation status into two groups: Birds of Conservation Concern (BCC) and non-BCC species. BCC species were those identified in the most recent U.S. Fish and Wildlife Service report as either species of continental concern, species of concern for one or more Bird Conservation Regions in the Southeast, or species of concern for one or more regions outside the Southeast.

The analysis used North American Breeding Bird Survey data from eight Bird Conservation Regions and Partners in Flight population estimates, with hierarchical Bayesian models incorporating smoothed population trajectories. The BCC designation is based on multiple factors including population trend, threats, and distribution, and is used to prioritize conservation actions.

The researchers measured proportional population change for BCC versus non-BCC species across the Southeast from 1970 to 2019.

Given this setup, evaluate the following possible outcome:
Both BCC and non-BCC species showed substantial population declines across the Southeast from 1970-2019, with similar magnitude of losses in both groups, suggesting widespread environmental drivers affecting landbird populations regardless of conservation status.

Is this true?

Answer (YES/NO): NO